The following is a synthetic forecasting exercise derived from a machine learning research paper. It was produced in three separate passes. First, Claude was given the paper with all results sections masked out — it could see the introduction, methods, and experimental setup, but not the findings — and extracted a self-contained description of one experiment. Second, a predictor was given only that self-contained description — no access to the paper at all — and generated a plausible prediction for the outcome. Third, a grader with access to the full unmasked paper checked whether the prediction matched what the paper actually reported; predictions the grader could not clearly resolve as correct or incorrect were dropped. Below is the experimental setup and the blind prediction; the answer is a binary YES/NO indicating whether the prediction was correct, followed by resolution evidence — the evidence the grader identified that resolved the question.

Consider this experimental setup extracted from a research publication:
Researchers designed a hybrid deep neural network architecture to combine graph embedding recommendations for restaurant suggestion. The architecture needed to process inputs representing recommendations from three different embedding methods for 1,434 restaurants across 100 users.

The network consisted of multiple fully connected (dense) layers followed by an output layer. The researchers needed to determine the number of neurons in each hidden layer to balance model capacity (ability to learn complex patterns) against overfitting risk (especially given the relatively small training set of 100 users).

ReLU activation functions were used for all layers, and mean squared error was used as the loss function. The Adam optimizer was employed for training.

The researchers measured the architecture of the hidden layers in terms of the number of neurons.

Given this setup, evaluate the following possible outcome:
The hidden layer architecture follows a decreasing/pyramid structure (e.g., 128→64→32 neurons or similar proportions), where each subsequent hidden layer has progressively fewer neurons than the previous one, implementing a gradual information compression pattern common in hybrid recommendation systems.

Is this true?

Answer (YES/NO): NO